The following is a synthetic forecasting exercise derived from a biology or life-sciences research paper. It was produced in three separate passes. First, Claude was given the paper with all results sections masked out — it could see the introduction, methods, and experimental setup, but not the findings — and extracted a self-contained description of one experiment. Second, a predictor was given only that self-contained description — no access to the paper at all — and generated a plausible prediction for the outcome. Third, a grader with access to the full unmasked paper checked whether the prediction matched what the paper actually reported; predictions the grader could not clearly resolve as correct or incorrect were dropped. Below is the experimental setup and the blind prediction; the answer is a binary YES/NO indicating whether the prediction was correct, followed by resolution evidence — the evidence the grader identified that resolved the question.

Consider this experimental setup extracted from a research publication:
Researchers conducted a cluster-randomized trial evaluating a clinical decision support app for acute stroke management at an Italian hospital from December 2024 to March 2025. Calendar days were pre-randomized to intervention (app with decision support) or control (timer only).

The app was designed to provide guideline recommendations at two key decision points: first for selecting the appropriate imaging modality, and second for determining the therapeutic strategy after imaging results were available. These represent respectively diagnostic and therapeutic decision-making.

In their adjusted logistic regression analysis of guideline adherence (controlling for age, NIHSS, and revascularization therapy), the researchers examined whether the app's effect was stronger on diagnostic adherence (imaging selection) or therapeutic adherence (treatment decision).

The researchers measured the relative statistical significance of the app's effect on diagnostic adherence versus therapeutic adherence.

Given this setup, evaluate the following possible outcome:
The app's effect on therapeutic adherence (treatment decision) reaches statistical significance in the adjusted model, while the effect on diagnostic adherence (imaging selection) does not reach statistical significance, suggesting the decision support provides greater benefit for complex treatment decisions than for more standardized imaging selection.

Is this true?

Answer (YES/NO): NO